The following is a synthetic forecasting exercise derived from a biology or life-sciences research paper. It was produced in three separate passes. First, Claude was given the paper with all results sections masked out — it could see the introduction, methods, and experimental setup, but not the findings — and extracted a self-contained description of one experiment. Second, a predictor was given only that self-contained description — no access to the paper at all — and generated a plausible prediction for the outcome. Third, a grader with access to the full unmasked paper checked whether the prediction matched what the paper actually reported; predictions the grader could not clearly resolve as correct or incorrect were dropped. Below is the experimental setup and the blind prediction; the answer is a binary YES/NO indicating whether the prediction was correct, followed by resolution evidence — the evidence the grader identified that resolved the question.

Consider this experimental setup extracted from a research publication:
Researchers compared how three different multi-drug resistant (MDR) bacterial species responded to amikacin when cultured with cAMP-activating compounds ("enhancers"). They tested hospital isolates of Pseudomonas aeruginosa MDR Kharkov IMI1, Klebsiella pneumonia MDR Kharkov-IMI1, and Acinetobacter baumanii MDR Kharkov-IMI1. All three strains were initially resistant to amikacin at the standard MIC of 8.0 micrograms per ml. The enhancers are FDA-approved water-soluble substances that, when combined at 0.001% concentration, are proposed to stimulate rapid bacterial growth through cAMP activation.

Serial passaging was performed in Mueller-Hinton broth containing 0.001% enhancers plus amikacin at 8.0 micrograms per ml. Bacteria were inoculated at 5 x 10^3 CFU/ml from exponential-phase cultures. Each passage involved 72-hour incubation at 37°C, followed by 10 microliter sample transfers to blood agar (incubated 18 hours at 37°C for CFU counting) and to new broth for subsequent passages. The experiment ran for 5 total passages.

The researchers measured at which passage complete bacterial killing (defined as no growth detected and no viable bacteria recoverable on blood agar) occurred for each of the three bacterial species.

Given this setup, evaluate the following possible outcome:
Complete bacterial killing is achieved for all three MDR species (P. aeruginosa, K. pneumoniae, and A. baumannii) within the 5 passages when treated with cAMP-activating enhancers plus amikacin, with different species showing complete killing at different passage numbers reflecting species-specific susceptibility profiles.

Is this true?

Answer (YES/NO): NO